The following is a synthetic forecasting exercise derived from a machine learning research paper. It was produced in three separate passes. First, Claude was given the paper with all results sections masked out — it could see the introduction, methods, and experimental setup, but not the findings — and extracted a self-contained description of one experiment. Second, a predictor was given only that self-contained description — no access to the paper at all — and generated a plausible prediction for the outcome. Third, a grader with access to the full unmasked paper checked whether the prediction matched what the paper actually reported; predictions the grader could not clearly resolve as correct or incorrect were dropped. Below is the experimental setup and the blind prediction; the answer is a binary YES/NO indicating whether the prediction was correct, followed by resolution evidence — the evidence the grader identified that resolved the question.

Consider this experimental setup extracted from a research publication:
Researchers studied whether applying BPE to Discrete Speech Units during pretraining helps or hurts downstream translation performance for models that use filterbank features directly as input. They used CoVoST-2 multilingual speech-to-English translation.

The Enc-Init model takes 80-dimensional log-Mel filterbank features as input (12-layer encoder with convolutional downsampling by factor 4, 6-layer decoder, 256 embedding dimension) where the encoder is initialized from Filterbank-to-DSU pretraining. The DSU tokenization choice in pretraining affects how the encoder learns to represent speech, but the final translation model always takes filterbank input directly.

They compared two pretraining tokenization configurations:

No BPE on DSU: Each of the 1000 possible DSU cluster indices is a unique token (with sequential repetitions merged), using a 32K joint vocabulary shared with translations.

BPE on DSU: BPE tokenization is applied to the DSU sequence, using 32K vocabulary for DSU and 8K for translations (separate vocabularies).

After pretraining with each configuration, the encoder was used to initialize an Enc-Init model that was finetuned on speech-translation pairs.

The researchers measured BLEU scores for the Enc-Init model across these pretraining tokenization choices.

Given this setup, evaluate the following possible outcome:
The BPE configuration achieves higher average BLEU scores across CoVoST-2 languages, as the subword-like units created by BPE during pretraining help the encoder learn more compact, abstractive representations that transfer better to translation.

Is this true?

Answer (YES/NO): YES